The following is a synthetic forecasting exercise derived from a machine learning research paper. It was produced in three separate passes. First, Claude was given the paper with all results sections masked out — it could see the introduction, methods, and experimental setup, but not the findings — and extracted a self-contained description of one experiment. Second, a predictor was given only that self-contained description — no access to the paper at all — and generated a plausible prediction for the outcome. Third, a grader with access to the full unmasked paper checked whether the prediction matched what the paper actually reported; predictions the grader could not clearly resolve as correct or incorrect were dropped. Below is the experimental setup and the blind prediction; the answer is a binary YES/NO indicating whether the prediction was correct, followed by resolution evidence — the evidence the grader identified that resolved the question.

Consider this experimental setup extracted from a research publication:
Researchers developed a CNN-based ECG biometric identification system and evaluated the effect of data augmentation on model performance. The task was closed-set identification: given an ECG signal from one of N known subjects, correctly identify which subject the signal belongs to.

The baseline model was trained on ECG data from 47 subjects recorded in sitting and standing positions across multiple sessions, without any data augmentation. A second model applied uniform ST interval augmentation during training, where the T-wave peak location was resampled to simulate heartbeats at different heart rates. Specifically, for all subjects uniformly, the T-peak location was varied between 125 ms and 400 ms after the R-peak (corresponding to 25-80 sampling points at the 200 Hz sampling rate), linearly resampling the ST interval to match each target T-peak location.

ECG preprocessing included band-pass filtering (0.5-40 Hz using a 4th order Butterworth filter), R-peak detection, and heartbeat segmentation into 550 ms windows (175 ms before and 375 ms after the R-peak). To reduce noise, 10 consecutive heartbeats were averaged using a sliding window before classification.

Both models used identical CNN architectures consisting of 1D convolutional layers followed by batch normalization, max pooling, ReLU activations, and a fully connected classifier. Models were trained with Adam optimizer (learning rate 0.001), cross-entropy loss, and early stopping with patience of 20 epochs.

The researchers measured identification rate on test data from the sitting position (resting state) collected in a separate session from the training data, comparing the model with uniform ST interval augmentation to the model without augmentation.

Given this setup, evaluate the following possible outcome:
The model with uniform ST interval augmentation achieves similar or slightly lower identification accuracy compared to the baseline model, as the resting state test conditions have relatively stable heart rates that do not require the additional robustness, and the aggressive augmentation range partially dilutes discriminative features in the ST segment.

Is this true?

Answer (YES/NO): NO